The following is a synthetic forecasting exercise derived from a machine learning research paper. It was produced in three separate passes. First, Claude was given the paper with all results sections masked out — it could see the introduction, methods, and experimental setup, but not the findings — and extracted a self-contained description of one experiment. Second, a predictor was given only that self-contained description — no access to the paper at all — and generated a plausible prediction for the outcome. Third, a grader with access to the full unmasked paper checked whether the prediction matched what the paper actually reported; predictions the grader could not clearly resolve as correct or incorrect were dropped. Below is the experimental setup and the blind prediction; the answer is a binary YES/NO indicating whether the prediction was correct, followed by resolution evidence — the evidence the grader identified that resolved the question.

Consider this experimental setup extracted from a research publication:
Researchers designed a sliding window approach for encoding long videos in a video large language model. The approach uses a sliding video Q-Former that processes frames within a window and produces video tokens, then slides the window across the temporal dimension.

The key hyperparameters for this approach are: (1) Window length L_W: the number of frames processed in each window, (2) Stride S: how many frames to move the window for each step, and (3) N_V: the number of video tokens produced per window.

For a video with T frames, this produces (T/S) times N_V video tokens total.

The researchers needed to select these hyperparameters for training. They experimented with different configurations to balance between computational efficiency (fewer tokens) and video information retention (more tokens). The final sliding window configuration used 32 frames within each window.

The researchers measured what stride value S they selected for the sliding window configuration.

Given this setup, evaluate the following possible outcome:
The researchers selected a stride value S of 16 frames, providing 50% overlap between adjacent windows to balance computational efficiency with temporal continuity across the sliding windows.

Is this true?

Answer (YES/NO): NO